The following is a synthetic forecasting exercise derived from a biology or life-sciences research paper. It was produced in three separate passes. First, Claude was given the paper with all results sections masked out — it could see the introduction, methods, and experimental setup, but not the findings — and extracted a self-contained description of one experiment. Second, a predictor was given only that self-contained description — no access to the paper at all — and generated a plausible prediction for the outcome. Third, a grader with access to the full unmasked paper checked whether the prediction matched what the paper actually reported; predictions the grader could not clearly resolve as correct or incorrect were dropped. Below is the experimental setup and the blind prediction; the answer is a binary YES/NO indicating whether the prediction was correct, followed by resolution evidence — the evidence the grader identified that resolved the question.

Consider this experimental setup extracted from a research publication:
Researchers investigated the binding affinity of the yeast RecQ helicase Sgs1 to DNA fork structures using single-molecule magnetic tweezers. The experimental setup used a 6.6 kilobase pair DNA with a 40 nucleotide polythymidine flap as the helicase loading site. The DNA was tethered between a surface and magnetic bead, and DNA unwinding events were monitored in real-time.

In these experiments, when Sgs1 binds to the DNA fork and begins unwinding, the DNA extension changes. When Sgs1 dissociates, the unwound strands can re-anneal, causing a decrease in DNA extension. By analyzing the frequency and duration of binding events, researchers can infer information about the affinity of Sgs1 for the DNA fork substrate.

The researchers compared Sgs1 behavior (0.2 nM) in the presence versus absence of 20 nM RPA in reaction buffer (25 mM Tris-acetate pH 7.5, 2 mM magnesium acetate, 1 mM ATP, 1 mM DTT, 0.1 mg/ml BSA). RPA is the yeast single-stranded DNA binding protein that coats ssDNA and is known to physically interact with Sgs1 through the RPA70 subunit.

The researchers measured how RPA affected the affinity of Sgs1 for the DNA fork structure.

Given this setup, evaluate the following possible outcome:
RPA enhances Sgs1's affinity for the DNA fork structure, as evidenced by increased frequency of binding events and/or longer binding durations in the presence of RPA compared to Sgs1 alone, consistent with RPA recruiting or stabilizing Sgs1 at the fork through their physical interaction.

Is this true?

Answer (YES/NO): YES